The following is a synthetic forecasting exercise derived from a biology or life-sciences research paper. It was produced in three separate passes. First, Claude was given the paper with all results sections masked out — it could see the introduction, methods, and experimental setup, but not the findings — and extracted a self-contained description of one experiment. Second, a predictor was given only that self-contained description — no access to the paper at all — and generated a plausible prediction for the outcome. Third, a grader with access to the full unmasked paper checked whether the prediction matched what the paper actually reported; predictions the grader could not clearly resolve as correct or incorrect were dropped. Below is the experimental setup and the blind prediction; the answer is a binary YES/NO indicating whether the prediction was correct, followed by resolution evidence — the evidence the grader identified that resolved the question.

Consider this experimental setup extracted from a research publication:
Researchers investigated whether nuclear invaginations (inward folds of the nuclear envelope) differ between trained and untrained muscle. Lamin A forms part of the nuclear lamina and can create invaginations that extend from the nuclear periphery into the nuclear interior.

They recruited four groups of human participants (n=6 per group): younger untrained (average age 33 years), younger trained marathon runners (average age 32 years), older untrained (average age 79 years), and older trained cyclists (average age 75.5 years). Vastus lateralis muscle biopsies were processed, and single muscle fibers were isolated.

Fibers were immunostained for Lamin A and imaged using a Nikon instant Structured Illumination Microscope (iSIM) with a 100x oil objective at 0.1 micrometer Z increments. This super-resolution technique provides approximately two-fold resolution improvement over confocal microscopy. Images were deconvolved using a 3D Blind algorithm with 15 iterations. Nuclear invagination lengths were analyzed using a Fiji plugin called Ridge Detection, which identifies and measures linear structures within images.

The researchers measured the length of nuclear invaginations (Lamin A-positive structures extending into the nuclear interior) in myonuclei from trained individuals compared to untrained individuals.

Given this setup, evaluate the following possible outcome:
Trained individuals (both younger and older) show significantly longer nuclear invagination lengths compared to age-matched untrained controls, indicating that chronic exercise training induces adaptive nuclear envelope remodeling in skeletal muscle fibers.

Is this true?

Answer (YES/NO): NO